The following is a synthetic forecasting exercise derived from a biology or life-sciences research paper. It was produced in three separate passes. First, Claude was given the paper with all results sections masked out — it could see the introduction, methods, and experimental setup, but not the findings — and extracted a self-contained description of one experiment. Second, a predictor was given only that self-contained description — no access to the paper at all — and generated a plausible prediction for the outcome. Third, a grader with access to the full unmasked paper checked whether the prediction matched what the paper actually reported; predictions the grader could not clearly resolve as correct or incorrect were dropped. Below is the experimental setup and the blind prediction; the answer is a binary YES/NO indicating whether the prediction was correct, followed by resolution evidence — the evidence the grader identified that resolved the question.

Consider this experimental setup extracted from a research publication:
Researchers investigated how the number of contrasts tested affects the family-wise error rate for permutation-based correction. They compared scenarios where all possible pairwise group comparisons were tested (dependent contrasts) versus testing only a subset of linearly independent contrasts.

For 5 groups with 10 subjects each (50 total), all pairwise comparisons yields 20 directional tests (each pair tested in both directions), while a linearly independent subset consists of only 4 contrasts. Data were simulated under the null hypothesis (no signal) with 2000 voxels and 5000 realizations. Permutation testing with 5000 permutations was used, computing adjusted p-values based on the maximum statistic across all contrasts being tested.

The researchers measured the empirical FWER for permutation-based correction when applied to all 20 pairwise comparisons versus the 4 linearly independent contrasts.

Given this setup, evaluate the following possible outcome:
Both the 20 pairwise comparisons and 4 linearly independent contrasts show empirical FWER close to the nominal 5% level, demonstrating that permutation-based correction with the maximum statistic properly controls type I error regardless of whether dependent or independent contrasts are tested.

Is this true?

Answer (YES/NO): YES